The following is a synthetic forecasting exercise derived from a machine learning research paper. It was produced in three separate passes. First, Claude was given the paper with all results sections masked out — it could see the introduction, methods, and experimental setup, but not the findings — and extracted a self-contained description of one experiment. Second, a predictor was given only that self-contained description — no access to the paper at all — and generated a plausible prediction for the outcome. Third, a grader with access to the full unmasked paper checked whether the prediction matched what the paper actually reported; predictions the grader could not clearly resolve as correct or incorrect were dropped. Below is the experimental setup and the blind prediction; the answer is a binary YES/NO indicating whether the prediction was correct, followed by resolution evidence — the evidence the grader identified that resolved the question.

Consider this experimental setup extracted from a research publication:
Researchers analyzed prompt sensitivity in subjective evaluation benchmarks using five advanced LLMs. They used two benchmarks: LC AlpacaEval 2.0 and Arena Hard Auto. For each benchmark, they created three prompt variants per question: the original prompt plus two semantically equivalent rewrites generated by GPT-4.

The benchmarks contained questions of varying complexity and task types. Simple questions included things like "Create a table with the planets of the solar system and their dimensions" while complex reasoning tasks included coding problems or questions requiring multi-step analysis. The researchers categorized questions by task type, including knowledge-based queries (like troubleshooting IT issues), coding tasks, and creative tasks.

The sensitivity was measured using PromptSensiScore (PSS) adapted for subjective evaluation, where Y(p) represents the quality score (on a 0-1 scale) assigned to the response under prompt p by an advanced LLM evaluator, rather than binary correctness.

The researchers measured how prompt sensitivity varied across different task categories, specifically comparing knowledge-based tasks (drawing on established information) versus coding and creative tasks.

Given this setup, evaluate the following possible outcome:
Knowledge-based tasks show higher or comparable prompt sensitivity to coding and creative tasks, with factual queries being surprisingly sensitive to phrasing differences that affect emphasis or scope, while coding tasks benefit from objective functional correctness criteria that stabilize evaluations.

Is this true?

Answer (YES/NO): NO